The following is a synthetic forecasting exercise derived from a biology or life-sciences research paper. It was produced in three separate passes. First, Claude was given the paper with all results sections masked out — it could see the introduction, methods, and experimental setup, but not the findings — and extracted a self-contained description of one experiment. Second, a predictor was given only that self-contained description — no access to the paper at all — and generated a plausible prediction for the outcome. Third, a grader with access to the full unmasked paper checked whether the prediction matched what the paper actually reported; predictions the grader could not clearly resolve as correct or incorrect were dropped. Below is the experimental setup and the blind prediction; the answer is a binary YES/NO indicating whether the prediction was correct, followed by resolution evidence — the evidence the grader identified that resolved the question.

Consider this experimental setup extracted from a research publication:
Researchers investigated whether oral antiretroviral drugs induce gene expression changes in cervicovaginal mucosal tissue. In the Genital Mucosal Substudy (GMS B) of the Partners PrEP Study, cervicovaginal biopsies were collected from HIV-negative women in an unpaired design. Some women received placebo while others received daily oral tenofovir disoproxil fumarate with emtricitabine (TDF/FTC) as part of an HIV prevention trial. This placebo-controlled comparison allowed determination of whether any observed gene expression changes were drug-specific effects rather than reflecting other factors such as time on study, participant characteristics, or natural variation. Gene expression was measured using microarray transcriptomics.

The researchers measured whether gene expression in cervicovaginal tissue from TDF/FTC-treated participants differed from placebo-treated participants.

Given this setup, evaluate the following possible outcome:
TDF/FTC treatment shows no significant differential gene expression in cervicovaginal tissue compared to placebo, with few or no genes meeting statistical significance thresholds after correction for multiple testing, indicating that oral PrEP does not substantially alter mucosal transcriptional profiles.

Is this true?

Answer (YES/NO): YES